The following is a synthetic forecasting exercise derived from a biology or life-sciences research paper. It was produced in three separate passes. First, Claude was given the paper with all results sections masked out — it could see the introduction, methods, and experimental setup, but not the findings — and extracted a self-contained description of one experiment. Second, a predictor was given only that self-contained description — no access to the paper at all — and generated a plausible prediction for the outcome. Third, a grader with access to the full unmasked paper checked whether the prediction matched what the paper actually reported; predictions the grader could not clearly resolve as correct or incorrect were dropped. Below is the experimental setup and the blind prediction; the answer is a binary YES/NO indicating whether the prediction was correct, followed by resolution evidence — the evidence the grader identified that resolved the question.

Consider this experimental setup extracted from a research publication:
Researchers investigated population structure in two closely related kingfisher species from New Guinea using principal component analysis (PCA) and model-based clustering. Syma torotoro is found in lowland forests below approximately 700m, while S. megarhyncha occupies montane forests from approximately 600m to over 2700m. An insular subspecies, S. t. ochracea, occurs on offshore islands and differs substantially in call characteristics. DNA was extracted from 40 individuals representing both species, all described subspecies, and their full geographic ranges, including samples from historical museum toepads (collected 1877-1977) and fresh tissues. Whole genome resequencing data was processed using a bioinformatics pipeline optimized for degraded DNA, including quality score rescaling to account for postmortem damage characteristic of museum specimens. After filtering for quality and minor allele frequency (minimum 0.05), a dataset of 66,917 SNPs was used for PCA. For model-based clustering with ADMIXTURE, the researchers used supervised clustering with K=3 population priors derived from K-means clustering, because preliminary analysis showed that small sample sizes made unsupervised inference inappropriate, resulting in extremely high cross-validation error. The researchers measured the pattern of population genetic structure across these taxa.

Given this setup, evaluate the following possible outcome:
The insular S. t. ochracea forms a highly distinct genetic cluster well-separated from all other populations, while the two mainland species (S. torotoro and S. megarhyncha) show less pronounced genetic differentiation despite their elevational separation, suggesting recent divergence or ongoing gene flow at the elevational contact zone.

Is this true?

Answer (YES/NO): NO